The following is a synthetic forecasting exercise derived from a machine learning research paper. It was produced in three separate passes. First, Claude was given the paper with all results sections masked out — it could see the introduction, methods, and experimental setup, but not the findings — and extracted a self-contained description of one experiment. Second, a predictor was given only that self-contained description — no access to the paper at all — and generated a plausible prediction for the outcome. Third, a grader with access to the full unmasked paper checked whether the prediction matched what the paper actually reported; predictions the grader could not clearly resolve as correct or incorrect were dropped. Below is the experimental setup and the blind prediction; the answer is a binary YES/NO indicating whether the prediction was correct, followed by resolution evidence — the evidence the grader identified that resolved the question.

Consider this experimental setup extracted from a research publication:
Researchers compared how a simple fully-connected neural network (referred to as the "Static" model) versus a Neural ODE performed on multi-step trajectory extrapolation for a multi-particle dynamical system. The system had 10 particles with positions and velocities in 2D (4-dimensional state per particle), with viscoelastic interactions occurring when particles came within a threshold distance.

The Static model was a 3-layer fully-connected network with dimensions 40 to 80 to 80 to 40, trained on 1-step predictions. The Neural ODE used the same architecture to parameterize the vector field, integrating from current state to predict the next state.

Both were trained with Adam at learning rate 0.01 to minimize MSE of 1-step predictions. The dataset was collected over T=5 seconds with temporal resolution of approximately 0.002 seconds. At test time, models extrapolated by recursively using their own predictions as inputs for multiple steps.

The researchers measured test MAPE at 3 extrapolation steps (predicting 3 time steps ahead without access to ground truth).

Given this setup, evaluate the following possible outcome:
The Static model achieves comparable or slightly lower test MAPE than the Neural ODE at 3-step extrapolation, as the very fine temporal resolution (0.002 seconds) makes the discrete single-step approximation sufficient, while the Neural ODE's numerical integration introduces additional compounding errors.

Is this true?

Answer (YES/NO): NO